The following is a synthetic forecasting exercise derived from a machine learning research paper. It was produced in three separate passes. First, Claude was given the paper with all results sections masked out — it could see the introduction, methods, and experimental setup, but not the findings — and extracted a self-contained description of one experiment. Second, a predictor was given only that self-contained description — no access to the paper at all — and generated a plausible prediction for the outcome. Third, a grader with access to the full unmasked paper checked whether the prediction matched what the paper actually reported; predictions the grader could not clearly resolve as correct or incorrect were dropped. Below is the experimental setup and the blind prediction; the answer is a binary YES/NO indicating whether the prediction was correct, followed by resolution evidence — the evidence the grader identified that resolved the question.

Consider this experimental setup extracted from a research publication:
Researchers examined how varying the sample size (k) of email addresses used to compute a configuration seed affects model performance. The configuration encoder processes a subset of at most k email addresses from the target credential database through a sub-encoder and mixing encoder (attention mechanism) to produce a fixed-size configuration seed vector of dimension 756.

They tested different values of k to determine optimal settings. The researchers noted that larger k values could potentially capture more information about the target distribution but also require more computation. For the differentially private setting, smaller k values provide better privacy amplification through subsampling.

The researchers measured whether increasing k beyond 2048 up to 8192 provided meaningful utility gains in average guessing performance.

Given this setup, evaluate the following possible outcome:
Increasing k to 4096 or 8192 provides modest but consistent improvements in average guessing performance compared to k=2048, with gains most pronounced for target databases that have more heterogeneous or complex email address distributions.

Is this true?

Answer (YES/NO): NO